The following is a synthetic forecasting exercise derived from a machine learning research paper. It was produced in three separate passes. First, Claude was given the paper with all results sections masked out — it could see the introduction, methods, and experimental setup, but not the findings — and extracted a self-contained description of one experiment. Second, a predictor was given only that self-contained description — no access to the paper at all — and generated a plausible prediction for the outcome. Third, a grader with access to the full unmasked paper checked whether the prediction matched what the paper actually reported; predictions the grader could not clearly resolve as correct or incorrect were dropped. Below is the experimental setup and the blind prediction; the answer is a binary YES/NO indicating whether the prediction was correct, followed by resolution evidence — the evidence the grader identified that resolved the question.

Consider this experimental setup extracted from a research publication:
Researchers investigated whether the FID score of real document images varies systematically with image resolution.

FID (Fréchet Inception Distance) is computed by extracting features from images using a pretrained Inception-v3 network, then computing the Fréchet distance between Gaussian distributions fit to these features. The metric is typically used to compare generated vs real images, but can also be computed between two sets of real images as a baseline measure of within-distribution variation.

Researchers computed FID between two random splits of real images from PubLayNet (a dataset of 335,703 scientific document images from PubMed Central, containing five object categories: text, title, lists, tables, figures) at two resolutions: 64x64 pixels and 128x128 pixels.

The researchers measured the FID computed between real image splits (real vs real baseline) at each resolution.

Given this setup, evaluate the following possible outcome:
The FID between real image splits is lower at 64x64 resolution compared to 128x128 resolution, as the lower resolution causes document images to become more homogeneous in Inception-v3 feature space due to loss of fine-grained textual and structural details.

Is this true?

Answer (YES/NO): YES